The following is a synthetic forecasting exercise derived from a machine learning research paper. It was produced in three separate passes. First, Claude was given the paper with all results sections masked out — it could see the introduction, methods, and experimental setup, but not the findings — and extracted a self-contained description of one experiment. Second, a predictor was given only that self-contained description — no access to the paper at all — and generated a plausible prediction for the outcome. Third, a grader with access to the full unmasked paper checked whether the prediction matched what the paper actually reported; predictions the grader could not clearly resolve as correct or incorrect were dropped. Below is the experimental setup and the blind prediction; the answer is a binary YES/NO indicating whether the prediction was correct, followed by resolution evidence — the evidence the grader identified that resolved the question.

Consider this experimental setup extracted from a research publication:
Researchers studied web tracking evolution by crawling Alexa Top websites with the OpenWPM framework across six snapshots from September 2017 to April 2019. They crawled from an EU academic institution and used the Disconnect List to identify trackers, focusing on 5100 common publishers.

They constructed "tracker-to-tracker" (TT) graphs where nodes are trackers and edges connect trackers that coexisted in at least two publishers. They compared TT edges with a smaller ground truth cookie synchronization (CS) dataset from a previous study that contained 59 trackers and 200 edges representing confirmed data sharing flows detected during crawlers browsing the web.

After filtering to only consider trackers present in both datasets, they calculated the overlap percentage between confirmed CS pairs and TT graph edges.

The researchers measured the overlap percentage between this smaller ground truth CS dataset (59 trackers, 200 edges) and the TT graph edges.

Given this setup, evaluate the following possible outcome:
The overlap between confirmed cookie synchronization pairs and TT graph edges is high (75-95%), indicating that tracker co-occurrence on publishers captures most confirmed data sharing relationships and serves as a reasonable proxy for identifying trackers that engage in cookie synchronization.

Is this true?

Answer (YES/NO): NO